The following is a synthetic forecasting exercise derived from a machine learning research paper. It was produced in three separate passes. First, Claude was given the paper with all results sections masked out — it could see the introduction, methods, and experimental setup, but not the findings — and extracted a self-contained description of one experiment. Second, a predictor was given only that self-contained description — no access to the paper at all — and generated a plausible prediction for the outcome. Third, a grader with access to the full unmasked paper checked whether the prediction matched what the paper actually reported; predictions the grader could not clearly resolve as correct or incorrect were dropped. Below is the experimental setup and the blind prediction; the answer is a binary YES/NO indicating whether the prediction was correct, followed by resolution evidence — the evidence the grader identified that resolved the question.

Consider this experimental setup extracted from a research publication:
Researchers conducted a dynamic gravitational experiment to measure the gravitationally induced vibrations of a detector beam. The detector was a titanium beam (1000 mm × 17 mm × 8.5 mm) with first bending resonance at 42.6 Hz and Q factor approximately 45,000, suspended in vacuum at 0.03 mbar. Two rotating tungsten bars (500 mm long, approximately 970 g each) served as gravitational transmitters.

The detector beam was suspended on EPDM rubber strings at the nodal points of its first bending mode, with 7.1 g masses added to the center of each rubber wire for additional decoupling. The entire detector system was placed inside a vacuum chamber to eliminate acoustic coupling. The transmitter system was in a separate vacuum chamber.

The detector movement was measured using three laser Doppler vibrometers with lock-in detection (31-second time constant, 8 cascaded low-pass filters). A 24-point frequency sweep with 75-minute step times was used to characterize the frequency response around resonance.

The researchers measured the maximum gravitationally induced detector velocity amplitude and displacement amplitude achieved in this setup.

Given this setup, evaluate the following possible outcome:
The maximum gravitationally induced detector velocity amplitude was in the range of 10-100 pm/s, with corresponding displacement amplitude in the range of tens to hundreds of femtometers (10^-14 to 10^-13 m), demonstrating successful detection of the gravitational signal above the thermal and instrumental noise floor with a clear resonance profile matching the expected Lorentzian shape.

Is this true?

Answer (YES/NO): NO